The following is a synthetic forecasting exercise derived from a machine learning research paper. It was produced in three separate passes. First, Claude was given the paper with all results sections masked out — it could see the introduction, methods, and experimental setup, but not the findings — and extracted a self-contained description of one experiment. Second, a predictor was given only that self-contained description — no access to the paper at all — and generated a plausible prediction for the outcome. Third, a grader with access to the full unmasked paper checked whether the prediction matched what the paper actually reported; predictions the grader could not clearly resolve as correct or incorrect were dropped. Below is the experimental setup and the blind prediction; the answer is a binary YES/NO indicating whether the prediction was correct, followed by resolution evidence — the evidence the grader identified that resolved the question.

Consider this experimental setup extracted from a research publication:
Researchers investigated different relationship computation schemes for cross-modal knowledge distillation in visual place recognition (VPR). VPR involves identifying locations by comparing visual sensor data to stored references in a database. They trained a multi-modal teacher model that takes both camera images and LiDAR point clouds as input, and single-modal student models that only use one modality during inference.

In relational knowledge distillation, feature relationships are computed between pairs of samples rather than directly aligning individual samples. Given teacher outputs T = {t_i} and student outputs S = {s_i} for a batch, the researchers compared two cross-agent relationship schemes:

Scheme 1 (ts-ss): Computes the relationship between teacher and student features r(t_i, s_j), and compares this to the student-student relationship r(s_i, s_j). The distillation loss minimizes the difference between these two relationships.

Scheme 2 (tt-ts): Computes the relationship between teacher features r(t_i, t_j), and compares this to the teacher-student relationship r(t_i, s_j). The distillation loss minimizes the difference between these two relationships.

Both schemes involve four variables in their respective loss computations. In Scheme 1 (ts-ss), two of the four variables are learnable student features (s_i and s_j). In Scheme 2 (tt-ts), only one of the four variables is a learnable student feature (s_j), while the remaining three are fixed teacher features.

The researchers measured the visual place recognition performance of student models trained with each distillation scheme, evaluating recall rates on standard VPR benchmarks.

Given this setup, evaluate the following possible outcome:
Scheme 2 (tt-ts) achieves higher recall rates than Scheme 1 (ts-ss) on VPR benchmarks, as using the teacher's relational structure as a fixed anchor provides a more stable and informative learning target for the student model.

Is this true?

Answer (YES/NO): NO